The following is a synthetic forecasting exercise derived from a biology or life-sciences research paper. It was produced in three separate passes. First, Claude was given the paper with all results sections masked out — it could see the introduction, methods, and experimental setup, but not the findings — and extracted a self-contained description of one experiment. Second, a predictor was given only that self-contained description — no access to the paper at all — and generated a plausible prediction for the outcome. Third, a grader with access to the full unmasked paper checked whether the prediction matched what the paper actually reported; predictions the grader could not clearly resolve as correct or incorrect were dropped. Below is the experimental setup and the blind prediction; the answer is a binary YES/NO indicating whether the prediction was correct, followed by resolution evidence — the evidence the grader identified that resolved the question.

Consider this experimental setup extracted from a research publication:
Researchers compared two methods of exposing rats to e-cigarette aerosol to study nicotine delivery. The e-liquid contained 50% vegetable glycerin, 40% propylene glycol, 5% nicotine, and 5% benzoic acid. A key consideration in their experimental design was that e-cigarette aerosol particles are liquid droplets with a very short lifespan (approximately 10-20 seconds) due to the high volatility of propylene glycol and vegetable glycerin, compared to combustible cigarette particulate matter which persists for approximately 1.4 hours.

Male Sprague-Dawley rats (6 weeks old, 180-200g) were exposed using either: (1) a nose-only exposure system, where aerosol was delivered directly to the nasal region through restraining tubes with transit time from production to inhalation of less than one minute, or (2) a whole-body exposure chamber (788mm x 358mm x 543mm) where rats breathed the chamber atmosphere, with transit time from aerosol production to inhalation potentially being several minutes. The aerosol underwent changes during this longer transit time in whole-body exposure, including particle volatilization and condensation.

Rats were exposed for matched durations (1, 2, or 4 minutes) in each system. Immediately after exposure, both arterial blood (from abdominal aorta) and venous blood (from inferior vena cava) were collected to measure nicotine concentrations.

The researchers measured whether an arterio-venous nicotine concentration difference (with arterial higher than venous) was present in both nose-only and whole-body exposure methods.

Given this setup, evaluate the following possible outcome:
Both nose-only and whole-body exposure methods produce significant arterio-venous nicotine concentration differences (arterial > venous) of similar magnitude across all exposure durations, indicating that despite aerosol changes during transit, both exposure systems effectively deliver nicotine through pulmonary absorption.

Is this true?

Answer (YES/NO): NO